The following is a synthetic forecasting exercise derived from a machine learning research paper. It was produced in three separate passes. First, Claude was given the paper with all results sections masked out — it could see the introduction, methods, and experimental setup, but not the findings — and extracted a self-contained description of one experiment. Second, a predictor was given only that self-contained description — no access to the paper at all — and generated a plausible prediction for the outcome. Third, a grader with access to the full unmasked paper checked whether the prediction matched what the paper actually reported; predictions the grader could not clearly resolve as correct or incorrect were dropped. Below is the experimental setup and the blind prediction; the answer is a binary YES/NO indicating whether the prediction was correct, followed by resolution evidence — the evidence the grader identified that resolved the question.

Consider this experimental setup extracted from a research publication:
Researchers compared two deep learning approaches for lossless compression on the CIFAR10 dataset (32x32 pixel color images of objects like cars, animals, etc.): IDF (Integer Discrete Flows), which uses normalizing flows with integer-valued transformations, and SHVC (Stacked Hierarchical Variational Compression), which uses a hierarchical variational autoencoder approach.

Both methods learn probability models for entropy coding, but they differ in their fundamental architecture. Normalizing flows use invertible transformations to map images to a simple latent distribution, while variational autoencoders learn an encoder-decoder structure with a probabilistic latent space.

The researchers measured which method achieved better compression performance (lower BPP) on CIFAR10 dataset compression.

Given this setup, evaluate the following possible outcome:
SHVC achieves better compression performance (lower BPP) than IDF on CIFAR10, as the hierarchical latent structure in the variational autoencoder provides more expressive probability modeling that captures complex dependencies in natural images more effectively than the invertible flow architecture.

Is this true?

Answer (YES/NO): YES